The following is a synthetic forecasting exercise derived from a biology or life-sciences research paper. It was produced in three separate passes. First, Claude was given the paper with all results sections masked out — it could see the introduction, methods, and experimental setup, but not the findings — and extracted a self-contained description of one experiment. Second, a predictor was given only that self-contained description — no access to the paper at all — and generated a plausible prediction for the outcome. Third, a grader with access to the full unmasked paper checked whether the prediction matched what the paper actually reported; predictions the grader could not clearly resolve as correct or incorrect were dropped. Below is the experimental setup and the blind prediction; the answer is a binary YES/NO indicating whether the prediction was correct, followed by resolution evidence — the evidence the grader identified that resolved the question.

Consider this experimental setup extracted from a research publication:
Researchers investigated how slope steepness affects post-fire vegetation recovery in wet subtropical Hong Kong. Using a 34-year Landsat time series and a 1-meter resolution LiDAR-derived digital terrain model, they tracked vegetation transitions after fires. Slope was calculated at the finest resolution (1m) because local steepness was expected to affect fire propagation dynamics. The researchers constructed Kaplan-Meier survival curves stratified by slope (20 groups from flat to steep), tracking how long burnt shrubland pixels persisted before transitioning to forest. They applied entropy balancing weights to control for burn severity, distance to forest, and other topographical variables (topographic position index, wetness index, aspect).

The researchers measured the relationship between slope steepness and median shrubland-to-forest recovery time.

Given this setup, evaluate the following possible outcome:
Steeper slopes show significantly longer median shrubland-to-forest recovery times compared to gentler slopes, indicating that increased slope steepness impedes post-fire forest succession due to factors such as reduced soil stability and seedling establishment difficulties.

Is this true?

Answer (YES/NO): NO